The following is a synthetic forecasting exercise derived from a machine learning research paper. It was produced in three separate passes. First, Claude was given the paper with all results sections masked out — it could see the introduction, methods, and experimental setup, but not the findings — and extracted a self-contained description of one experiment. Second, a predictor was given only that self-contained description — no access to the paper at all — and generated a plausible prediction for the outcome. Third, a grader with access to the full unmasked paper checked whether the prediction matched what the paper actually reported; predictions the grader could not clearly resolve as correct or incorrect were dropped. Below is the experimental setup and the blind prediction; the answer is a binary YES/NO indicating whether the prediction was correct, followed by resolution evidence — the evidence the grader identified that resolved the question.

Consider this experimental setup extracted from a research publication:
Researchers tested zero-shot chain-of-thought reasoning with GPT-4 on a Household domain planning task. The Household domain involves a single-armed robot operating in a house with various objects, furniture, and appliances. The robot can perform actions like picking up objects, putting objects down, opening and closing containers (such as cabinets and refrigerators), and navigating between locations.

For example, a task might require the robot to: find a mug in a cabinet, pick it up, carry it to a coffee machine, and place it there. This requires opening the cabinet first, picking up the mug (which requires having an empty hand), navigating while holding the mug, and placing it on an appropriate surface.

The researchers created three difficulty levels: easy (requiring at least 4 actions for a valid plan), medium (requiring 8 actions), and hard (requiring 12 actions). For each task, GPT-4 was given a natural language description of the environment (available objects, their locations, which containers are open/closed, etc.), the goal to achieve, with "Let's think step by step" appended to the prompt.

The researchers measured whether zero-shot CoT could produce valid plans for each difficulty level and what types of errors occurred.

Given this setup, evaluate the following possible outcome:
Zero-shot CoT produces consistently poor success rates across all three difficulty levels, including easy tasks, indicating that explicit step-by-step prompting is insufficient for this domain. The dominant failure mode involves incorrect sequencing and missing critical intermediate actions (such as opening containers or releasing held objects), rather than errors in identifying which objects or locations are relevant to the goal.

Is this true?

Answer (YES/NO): NO